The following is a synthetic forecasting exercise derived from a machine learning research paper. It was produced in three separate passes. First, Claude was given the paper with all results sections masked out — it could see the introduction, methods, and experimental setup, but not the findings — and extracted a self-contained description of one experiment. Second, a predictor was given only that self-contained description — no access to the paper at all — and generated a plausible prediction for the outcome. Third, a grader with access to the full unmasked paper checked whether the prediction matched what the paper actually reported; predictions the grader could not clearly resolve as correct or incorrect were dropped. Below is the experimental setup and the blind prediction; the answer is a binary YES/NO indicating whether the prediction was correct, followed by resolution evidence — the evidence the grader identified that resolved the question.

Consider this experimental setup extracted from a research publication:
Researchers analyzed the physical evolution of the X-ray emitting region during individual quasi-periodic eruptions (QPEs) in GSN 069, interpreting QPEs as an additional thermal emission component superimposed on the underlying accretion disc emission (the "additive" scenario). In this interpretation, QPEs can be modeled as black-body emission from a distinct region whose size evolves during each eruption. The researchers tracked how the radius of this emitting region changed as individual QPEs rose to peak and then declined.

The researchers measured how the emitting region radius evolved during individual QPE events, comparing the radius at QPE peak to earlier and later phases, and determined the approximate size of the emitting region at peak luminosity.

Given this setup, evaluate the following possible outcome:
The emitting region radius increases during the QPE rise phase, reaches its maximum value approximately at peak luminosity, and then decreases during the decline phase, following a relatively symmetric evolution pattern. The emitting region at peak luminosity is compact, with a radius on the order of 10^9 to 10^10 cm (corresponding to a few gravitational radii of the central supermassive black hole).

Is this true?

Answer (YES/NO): NO